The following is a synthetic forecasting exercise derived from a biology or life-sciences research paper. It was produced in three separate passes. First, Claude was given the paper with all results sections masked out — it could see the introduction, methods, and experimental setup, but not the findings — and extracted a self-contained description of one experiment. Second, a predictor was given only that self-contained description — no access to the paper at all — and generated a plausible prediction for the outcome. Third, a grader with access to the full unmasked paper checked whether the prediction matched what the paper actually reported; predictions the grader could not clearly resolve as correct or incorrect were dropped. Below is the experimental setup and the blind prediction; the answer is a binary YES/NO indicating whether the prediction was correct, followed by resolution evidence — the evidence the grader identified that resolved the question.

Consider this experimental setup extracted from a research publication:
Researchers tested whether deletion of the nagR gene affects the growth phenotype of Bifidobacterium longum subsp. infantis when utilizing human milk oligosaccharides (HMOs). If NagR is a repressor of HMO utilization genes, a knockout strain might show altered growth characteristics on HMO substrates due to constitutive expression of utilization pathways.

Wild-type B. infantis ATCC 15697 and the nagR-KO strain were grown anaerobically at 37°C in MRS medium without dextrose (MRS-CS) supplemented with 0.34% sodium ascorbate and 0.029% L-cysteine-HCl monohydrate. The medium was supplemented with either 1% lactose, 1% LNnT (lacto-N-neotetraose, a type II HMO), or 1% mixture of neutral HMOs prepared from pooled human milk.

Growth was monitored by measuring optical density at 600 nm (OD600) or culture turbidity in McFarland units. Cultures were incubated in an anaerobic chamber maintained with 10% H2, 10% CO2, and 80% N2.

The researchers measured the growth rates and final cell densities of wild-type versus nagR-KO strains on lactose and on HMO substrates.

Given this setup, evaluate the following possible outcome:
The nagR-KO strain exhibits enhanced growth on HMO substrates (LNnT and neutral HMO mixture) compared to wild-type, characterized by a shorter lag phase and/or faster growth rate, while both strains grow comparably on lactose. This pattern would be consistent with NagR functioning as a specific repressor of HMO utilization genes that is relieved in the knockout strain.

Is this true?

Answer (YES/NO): NO